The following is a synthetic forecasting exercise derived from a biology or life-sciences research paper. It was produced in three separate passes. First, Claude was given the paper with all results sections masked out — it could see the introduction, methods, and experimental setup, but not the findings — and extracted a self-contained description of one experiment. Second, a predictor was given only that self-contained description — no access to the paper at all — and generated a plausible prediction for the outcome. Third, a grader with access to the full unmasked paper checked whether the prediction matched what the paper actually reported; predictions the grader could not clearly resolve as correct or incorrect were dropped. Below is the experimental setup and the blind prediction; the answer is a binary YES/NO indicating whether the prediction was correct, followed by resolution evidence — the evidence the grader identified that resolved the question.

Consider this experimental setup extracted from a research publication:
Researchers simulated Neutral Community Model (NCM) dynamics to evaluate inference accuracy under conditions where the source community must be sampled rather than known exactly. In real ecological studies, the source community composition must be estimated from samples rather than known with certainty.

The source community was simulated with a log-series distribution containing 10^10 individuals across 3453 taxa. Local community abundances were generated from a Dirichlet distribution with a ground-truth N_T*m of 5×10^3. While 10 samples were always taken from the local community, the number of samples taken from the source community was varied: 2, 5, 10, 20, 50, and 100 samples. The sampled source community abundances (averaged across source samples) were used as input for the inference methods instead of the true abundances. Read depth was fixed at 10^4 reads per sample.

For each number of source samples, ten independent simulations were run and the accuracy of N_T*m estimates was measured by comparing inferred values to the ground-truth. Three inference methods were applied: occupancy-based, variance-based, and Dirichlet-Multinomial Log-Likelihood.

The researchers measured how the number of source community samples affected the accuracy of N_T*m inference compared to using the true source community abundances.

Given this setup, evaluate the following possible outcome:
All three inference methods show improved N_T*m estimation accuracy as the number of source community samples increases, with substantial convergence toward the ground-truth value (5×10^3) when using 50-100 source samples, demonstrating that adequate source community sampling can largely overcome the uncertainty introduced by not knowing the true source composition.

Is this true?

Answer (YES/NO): NO